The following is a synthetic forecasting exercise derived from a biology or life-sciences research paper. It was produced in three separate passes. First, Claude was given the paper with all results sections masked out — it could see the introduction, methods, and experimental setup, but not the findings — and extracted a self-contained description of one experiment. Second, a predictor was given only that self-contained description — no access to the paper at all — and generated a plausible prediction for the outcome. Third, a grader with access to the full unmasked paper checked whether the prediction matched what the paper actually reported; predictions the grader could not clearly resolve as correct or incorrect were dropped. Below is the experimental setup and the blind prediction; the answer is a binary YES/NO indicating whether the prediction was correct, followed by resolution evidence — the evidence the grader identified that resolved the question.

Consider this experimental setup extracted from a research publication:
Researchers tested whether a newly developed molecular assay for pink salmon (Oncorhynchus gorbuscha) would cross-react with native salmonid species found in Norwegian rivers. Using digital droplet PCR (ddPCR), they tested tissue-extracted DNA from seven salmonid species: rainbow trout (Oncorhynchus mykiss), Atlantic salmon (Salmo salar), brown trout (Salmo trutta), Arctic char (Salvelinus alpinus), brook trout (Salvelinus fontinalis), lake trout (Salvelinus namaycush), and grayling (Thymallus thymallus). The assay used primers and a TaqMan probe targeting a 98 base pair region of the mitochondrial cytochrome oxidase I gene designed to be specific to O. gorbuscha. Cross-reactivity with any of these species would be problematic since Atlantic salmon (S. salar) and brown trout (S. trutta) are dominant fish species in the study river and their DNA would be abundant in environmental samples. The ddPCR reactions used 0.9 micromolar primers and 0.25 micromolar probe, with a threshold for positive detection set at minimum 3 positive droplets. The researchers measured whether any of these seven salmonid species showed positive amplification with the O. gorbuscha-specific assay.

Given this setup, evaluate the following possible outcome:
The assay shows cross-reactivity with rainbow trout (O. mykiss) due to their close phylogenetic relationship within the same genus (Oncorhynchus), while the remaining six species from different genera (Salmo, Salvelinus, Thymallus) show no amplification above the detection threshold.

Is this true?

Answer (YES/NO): NO